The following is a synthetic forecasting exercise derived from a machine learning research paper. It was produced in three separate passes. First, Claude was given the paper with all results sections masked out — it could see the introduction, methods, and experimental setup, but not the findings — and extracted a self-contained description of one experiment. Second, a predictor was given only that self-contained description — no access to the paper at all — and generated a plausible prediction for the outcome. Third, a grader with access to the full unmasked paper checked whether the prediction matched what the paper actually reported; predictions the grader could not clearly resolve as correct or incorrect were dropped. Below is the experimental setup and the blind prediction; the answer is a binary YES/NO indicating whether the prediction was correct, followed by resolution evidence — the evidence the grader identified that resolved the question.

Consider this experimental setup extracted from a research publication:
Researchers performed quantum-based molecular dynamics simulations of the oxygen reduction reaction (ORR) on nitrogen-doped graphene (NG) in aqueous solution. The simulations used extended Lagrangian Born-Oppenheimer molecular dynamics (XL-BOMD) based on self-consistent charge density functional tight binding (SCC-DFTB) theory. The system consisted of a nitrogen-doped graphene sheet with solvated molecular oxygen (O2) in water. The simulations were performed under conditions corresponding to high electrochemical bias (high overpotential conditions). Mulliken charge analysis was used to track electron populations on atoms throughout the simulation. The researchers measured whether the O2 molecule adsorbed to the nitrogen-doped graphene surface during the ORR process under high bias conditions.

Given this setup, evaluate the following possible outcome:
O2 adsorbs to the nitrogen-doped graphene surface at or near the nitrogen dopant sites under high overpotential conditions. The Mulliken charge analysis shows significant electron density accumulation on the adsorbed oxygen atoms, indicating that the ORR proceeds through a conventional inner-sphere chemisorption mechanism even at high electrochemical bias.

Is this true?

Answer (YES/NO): NO